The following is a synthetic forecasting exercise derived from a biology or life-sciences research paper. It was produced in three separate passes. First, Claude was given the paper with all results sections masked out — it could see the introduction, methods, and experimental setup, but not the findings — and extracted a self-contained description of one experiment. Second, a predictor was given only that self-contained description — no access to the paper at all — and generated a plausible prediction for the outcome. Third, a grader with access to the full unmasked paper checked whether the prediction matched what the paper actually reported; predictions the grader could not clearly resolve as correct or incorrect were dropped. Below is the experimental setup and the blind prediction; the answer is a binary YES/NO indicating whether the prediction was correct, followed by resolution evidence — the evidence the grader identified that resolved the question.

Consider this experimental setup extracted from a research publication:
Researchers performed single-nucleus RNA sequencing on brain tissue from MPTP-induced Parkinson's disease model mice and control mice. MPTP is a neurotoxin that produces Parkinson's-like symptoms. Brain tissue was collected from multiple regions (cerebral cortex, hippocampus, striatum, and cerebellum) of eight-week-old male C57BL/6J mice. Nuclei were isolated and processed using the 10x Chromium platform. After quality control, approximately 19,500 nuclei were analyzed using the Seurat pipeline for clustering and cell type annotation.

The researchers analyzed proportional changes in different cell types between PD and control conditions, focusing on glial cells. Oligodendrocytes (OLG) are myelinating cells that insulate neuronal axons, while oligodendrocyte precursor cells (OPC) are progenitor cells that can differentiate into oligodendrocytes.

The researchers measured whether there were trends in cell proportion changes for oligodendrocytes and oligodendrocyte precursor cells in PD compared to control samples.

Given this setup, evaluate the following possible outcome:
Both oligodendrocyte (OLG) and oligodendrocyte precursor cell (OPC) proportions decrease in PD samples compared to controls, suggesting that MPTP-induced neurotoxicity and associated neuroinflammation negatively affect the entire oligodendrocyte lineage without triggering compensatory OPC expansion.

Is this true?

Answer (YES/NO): NO